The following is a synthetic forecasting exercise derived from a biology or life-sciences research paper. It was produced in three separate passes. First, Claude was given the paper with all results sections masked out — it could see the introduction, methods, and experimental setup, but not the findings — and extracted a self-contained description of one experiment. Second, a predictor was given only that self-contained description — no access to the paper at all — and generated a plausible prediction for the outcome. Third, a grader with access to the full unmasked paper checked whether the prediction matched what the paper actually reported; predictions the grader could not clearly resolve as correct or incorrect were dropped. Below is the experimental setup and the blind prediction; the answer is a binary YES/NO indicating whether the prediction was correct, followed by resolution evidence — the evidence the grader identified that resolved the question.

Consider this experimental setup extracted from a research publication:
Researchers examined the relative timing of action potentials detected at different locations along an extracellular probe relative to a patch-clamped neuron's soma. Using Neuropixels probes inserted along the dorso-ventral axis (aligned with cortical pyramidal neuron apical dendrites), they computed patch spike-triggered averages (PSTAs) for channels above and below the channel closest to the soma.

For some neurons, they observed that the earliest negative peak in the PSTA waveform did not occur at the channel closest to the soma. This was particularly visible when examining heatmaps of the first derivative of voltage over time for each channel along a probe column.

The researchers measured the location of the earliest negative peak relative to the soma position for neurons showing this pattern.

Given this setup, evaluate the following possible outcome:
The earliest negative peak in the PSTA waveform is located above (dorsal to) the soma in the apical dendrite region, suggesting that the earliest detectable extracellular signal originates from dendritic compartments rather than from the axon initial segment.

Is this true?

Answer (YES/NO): NO